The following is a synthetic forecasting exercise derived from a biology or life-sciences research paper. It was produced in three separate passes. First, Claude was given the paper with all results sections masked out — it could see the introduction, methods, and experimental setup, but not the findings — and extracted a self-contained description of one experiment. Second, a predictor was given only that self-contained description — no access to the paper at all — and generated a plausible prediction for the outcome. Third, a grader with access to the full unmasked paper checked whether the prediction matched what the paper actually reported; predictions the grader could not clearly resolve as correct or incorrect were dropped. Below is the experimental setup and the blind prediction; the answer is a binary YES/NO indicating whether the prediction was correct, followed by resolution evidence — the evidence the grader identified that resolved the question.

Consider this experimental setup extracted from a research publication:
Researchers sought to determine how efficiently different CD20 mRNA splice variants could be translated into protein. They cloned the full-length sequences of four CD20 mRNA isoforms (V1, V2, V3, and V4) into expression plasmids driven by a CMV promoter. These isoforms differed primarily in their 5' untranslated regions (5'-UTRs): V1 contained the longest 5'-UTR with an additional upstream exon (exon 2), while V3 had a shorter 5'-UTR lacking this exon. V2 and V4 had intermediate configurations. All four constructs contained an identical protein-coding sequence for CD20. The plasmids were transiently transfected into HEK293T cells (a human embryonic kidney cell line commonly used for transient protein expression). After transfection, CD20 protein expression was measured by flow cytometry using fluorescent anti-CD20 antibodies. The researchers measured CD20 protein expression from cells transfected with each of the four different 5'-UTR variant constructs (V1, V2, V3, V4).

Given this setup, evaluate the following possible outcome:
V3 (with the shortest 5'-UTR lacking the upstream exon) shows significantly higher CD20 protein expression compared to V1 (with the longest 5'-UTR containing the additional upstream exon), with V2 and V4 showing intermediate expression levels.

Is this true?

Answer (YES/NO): NO